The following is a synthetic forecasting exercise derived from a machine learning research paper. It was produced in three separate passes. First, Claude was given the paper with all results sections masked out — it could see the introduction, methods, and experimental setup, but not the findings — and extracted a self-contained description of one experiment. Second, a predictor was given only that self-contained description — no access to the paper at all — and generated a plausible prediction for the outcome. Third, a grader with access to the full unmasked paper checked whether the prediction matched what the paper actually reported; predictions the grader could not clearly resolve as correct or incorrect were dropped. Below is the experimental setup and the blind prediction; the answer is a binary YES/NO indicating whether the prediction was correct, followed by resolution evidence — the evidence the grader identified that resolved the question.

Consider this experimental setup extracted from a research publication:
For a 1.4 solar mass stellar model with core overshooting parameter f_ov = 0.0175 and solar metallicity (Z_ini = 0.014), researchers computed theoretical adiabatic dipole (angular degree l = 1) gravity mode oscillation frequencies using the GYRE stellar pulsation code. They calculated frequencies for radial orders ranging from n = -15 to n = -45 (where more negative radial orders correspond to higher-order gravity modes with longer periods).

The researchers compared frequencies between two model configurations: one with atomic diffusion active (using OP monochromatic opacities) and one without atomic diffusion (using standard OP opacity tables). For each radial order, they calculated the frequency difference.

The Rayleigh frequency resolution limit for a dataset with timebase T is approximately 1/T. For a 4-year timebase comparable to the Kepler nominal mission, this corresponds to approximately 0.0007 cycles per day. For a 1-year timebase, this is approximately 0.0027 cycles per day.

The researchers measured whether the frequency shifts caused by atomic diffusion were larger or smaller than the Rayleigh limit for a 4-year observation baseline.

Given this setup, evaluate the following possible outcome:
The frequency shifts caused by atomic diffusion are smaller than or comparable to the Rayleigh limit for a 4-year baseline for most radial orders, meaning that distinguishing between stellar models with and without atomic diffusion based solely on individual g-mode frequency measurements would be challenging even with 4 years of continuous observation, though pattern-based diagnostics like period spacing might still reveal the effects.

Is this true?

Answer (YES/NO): NO